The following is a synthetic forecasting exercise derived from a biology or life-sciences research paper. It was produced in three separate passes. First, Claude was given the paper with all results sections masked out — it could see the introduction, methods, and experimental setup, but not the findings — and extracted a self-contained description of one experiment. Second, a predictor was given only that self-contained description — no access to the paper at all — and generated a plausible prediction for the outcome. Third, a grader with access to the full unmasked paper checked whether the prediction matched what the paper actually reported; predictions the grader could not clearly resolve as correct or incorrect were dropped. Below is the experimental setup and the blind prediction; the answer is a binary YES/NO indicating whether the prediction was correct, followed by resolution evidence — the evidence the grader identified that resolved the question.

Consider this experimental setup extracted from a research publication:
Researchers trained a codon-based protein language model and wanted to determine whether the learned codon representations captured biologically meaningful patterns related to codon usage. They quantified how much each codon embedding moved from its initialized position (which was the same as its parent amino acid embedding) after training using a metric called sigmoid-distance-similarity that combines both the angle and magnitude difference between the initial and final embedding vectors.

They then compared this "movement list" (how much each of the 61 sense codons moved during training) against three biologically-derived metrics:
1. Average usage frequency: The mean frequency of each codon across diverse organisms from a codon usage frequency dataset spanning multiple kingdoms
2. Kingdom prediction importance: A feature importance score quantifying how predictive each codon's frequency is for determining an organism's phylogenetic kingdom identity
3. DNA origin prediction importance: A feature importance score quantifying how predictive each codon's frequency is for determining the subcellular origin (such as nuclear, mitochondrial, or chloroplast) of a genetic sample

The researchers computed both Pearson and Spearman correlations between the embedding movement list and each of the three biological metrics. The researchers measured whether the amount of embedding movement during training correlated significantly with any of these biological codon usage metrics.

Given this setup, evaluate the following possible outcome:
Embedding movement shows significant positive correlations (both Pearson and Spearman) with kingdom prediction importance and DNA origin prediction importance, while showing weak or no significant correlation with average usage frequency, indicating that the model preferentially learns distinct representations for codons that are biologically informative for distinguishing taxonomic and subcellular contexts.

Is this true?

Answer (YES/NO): NO